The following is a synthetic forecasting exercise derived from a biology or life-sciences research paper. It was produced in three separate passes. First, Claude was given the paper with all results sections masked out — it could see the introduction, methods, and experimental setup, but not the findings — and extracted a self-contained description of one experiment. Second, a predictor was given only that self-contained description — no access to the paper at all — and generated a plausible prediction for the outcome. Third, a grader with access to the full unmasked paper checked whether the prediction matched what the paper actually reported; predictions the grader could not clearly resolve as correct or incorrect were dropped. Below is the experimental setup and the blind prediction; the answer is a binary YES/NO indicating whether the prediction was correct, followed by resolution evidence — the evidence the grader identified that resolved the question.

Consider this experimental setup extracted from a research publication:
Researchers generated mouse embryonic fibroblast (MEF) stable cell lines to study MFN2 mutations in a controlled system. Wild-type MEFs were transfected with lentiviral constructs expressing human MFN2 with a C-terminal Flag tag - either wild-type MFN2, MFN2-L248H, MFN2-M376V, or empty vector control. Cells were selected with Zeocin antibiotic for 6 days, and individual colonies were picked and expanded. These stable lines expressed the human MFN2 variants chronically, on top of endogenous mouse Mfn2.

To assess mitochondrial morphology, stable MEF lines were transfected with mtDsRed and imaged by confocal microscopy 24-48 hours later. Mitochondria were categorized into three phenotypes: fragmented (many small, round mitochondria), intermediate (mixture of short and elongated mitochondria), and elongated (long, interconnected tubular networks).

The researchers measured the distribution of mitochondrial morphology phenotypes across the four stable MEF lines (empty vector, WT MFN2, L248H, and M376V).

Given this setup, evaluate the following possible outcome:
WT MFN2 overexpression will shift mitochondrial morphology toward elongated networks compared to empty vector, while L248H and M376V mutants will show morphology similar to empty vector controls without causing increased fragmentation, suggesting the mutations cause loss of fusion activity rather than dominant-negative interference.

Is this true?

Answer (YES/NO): NO